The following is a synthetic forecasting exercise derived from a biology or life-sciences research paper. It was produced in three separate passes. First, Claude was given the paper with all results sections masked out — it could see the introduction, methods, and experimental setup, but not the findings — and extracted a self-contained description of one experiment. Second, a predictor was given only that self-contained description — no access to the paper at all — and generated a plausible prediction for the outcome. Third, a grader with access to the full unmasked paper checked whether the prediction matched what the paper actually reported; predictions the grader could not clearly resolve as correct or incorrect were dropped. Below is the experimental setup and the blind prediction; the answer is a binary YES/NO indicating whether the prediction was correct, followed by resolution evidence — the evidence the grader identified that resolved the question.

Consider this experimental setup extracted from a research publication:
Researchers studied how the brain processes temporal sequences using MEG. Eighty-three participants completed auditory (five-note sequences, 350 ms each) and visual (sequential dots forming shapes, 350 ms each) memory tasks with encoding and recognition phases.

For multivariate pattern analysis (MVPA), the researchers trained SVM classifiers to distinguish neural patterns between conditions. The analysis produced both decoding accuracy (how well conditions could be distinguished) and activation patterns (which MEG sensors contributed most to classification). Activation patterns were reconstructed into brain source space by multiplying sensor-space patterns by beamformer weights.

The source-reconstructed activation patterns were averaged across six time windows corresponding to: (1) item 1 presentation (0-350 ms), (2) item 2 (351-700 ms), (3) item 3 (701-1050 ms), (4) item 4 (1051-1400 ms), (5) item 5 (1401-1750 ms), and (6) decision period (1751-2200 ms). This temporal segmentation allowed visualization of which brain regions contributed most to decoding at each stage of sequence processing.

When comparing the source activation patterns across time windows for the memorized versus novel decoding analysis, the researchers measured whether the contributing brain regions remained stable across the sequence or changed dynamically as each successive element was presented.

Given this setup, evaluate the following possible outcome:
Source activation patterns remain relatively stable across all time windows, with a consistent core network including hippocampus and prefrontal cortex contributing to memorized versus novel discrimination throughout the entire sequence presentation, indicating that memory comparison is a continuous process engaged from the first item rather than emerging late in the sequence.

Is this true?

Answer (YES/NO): NO